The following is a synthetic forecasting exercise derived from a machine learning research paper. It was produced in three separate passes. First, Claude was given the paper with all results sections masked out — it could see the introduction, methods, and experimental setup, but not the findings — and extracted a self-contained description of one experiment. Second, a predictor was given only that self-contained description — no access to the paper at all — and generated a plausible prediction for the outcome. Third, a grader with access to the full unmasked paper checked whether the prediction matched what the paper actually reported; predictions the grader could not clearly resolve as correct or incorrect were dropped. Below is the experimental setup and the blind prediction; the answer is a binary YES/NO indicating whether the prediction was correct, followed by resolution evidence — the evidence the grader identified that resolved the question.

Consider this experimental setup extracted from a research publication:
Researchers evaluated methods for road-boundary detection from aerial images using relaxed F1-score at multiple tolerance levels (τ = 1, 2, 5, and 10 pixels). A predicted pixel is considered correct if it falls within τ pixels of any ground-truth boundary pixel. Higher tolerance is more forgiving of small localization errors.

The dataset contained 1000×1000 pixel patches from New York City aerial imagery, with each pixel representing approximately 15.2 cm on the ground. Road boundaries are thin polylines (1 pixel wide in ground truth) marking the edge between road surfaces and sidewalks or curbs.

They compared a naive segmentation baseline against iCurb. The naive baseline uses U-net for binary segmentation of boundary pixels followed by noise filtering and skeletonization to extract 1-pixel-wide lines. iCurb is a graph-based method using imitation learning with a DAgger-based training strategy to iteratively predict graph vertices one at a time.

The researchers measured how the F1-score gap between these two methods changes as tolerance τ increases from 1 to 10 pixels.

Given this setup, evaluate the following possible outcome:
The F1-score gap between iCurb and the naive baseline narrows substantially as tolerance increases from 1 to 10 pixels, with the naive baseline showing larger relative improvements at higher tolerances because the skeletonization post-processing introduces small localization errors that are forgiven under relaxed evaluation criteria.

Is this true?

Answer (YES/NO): NO